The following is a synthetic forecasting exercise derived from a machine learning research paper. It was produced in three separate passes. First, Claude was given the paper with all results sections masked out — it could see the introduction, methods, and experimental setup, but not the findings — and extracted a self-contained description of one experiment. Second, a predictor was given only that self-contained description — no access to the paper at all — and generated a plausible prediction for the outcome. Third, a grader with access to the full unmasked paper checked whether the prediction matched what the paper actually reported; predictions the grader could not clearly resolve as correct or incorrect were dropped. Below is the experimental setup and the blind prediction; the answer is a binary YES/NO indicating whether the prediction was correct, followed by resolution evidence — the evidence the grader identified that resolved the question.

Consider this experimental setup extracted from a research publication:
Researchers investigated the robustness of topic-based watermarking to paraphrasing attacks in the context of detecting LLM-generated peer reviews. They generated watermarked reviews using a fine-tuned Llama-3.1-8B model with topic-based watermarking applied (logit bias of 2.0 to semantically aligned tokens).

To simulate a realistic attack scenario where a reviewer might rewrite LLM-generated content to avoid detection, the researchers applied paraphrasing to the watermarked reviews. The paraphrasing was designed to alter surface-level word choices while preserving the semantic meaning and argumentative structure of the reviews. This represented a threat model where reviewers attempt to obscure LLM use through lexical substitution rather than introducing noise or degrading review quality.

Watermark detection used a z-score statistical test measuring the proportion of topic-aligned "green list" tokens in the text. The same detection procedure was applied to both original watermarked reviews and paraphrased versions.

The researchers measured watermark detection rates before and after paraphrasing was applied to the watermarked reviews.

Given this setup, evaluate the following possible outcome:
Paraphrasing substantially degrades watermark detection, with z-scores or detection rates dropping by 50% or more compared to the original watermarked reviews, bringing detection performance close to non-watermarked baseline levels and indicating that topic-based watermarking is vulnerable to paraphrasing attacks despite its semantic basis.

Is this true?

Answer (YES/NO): NO